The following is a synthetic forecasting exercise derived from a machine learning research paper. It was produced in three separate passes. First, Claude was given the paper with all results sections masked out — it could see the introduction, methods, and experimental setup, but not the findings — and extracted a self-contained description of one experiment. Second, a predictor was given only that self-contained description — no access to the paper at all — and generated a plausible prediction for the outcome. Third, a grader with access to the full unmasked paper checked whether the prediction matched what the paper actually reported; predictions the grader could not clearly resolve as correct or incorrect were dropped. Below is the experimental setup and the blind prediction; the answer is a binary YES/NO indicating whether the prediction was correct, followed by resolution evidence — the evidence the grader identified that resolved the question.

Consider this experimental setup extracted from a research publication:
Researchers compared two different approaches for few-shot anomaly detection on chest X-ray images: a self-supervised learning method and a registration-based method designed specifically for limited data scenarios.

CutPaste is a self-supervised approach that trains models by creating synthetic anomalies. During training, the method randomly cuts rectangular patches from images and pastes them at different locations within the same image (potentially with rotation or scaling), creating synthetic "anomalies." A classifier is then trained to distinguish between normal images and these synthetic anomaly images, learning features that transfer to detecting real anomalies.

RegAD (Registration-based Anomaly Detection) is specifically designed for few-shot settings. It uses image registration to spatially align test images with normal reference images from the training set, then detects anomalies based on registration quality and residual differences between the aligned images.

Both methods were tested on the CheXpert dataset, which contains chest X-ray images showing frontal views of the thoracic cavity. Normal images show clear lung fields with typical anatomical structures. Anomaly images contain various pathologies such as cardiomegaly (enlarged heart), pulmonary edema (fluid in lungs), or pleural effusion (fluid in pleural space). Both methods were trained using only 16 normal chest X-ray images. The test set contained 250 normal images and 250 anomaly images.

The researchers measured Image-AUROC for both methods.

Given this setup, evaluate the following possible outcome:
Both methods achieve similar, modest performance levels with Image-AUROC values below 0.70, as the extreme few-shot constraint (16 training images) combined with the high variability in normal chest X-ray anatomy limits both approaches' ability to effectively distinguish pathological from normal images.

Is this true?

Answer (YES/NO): YES